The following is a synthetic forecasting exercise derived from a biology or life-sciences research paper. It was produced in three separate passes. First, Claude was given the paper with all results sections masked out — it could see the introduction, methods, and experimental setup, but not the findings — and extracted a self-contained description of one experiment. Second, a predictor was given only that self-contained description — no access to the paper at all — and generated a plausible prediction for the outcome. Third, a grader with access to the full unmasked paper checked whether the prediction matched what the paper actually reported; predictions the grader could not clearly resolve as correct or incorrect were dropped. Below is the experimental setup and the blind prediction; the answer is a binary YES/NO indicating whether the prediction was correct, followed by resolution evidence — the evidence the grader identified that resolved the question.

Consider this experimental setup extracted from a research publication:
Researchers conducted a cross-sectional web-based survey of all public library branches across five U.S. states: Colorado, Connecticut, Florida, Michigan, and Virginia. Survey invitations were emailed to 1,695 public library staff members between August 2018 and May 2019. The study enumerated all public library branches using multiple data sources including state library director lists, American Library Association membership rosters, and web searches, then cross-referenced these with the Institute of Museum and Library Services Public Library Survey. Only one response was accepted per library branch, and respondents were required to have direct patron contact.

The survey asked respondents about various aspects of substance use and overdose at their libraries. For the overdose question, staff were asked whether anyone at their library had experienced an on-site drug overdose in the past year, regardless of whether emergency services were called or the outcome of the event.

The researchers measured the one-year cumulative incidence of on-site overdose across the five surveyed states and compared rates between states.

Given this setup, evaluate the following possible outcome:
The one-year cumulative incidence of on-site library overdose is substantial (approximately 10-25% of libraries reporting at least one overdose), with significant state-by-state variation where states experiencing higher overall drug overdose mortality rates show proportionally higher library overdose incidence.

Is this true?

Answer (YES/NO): NO